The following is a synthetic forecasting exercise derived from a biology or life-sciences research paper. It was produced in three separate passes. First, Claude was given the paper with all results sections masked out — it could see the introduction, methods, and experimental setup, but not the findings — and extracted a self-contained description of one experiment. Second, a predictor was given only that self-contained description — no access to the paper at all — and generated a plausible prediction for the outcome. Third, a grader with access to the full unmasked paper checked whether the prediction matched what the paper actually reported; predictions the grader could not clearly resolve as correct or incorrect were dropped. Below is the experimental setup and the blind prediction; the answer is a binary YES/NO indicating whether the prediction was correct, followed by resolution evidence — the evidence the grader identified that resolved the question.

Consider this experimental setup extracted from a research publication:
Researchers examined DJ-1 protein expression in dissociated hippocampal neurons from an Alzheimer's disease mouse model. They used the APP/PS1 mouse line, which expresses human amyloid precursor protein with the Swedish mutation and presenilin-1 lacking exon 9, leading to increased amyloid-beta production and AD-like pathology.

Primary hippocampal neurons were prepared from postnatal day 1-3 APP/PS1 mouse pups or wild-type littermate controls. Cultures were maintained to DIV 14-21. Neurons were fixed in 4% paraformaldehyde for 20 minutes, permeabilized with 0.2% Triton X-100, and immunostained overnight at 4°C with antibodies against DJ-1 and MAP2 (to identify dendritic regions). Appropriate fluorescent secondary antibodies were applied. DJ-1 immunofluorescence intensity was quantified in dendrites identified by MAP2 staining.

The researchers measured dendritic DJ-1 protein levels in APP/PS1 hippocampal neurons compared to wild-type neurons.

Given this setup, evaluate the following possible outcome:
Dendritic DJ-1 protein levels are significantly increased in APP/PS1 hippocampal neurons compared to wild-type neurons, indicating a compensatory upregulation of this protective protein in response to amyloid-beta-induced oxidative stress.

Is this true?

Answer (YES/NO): YES